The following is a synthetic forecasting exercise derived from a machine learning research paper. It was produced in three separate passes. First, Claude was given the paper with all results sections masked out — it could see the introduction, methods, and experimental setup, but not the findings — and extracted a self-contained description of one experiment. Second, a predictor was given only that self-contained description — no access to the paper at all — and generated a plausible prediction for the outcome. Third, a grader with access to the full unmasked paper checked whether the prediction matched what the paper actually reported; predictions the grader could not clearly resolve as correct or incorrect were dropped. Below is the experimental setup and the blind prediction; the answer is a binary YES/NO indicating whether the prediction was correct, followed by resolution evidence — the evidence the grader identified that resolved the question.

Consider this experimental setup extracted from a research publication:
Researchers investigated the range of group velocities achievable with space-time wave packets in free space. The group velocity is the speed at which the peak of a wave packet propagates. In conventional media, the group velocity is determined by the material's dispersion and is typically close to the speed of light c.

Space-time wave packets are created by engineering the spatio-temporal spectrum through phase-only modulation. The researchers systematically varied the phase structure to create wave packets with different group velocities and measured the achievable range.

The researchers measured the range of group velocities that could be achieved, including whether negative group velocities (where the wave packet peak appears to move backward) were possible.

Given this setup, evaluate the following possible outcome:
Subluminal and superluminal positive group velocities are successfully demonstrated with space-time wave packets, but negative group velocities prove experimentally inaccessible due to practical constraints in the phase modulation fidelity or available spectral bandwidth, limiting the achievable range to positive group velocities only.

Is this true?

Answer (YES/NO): NO